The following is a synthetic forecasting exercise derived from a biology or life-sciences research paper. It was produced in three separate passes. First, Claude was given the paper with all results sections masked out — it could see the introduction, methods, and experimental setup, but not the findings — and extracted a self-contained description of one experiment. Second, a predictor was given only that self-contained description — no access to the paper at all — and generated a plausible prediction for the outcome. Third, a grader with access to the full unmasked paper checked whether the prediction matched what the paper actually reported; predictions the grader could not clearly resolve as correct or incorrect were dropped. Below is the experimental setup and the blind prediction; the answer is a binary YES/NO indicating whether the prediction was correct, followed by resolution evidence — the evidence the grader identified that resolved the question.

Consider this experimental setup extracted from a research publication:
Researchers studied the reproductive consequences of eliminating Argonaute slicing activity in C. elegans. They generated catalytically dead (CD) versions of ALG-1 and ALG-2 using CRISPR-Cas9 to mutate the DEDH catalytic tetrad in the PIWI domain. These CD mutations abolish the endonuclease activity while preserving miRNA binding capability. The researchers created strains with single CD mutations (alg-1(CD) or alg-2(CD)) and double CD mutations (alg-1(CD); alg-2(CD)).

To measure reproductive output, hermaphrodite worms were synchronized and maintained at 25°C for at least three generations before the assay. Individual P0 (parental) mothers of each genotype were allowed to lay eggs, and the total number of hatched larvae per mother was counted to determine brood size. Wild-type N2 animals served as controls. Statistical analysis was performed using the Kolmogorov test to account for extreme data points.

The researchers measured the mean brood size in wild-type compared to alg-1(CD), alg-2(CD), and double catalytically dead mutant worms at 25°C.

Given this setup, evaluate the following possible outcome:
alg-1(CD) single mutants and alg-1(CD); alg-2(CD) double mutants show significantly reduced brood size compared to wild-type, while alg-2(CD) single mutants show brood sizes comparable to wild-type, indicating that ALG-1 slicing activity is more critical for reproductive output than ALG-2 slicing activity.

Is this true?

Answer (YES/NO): NO